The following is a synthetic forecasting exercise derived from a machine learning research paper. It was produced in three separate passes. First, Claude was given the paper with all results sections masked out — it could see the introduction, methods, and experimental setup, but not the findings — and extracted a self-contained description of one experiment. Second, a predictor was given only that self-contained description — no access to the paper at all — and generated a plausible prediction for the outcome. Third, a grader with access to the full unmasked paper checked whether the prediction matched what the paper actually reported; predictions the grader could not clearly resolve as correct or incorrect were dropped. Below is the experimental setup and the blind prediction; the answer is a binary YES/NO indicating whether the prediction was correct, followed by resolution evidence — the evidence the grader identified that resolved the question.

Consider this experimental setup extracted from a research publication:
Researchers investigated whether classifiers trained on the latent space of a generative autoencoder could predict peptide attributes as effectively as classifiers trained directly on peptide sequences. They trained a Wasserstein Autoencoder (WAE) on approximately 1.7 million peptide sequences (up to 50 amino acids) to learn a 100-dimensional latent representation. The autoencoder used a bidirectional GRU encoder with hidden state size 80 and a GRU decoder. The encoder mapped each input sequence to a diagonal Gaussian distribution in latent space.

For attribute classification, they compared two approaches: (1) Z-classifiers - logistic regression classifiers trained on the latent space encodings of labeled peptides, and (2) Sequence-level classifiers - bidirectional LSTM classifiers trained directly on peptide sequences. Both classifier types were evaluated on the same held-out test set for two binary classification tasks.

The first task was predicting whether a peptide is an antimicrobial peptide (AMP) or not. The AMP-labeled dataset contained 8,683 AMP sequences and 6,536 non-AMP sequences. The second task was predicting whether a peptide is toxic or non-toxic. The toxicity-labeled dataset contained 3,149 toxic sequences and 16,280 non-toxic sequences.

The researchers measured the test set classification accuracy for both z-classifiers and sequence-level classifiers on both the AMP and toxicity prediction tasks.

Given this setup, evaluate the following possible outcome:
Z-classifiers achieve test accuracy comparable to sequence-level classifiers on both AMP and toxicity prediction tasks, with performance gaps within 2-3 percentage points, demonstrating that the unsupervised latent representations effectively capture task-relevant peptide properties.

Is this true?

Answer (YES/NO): NO